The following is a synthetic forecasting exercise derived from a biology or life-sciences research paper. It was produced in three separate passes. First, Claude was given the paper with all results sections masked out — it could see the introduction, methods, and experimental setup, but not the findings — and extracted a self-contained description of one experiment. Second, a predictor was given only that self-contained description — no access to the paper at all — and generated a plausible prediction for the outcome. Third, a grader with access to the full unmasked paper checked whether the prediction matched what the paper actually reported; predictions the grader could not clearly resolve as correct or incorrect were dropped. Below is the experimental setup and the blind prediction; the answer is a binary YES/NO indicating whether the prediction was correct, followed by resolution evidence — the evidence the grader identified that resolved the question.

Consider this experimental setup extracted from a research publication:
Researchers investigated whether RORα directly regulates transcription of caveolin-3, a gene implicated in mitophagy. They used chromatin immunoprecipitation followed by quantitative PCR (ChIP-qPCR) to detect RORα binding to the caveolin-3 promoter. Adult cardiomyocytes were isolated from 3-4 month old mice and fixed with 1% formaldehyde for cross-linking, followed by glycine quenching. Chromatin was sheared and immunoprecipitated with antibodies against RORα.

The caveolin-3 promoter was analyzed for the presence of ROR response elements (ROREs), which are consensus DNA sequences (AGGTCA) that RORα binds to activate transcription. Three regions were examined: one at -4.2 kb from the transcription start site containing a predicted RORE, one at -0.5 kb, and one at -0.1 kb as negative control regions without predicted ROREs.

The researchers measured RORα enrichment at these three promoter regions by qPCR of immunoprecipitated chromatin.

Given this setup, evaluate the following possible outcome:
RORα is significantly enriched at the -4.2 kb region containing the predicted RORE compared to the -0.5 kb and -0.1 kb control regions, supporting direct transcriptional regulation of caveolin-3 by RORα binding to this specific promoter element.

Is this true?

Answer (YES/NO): NO